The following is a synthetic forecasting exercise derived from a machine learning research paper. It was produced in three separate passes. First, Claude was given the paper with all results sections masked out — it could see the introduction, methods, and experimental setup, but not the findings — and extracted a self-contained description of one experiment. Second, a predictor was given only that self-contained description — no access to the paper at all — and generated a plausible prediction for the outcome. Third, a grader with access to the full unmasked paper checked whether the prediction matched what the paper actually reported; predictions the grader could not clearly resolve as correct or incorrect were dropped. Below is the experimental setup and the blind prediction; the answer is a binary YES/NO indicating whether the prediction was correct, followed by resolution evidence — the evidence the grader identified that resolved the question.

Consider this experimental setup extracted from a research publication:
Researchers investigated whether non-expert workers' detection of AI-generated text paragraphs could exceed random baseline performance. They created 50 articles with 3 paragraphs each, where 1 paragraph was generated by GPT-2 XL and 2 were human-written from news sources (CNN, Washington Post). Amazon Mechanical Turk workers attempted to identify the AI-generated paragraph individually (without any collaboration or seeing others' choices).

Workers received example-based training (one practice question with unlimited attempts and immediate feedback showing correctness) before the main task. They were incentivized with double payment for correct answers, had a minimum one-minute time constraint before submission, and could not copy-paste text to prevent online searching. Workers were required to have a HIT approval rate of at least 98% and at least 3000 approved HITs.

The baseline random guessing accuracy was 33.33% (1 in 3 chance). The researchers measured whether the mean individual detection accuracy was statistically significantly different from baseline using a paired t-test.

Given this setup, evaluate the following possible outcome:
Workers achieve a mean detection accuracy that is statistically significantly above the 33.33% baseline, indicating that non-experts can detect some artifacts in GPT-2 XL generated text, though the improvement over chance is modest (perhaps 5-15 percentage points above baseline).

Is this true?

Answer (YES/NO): YES